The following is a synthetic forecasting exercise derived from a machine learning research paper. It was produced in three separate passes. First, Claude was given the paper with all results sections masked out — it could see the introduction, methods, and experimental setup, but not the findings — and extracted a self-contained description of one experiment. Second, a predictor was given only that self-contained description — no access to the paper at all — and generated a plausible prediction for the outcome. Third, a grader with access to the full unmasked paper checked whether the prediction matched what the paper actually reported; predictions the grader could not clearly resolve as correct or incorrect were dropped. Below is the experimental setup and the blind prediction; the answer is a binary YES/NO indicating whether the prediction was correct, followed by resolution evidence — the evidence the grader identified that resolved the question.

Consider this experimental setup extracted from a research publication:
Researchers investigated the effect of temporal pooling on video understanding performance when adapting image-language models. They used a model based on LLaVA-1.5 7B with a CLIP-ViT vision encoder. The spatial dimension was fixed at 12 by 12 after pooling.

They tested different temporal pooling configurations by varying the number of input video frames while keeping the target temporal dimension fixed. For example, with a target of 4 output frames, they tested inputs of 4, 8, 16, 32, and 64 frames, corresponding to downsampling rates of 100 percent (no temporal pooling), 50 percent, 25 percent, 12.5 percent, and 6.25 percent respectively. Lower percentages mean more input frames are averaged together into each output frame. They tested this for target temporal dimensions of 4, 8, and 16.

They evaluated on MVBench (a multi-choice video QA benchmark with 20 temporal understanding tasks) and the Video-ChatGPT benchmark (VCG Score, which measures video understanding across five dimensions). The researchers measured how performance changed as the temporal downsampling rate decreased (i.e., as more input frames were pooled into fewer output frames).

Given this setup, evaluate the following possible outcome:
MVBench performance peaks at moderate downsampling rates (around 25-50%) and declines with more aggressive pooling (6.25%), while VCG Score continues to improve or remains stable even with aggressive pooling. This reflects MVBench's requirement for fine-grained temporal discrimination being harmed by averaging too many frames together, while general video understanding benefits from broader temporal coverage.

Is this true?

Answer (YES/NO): NO